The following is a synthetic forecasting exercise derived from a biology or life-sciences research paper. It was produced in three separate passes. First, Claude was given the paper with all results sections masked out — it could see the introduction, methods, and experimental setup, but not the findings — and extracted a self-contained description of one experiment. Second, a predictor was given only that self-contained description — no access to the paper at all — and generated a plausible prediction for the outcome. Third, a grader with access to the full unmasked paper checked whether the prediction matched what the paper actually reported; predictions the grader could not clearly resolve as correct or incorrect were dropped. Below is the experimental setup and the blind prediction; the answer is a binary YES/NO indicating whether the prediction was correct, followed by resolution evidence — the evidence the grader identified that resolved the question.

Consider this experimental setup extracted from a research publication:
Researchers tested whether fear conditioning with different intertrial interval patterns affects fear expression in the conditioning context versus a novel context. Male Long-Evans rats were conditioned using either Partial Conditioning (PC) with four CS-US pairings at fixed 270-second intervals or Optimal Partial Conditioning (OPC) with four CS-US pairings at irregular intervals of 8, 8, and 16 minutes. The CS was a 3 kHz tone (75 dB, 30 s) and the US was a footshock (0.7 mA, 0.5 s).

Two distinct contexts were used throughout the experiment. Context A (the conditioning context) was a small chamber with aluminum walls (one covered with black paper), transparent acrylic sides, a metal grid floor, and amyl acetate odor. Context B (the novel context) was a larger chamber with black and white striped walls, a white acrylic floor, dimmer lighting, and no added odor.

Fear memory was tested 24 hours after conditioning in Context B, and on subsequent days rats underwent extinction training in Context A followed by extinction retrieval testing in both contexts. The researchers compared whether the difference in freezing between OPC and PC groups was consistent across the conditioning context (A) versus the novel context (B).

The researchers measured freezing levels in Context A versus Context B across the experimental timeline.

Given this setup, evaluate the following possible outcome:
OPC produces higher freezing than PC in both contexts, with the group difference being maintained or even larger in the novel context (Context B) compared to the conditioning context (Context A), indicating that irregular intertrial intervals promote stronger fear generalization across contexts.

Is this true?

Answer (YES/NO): NO